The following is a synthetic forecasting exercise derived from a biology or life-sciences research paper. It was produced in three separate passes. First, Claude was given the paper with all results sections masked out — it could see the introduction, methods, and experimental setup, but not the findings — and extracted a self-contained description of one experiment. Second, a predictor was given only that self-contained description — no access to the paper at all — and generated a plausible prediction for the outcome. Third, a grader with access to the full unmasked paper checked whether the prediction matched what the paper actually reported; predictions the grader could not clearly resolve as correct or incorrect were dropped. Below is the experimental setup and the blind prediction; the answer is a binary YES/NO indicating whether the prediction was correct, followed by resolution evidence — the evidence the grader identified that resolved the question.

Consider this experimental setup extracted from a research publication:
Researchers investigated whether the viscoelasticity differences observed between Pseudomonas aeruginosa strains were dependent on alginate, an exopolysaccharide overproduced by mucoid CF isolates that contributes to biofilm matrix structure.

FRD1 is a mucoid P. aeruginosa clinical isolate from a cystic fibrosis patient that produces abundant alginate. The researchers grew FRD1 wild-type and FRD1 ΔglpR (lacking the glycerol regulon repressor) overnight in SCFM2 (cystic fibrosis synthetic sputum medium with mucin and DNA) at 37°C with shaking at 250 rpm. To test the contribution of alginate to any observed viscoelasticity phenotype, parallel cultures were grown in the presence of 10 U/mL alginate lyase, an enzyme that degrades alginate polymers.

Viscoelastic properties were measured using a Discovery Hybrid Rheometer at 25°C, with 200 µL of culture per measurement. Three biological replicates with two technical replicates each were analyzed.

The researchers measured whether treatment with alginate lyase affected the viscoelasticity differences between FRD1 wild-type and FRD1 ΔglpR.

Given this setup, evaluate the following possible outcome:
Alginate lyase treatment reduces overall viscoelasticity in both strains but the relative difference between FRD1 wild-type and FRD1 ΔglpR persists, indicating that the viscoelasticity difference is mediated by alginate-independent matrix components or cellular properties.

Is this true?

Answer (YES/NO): NO